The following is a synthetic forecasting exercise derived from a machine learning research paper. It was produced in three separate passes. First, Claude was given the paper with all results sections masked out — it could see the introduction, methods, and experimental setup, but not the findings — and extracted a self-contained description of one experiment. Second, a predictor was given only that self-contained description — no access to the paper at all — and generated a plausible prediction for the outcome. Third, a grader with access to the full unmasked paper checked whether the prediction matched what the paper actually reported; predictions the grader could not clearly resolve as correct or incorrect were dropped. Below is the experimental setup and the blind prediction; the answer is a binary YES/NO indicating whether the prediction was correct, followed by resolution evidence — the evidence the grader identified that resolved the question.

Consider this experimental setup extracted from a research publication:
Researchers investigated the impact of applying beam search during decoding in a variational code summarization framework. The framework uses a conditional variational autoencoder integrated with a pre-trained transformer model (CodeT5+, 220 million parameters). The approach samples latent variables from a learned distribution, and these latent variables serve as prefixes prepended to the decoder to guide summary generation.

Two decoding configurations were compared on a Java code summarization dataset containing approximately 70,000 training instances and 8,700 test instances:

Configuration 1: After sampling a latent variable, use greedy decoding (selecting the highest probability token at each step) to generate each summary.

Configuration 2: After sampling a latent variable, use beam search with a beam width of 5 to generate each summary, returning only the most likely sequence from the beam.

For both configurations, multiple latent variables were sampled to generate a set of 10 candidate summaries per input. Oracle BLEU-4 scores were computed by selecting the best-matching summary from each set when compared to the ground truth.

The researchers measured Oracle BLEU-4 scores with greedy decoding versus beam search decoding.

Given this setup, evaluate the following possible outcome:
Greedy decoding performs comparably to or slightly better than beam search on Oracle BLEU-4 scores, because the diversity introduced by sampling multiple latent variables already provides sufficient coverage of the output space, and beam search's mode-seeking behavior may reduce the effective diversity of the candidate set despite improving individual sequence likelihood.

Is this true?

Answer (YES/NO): NO